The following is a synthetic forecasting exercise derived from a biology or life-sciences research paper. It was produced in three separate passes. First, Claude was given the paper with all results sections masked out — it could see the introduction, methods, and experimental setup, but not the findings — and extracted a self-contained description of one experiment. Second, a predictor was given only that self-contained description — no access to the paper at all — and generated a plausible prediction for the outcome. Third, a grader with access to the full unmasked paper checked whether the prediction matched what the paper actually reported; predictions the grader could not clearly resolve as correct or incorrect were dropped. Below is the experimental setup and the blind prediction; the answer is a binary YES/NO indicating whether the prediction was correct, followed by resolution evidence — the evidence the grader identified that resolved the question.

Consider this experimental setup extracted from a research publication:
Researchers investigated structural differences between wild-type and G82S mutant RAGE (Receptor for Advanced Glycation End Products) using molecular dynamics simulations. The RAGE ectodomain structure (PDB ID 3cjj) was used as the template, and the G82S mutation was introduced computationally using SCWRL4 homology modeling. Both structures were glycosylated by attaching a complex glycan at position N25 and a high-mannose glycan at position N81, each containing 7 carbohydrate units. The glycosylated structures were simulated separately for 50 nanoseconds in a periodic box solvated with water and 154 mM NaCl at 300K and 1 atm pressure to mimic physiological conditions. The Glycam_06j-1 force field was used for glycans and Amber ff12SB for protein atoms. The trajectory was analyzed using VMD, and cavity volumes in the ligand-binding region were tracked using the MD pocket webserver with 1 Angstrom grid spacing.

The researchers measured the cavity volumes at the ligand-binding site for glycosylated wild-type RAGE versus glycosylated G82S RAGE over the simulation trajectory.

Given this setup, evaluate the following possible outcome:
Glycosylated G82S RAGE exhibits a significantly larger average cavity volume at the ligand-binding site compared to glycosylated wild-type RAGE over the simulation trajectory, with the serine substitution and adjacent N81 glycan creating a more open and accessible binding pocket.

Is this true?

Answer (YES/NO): YES